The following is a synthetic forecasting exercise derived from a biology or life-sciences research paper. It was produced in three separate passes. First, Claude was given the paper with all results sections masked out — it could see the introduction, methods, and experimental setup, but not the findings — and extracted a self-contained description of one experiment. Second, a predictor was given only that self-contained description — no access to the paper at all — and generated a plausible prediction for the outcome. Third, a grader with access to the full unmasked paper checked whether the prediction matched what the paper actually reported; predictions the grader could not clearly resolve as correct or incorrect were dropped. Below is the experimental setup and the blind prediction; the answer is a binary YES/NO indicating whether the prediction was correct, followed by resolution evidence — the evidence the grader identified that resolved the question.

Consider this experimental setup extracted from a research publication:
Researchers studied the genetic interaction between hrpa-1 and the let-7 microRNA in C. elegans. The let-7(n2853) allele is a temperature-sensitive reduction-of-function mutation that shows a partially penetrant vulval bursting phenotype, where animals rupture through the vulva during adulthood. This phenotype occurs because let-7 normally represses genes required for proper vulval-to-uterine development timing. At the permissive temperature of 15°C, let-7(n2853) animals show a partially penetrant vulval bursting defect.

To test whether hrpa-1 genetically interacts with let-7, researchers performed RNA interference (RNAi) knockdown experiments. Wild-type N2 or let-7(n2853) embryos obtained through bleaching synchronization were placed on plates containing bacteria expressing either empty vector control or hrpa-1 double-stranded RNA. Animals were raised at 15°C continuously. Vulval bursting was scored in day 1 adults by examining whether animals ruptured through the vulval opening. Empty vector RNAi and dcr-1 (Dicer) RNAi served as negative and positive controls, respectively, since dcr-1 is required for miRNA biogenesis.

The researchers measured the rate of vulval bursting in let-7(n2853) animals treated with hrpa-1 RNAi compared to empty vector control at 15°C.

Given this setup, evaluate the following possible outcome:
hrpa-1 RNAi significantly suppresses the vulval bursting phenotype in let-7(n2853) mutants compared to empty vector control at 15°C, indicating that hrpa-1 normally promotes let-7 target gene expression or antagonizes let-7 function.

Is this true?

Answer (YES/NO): NO